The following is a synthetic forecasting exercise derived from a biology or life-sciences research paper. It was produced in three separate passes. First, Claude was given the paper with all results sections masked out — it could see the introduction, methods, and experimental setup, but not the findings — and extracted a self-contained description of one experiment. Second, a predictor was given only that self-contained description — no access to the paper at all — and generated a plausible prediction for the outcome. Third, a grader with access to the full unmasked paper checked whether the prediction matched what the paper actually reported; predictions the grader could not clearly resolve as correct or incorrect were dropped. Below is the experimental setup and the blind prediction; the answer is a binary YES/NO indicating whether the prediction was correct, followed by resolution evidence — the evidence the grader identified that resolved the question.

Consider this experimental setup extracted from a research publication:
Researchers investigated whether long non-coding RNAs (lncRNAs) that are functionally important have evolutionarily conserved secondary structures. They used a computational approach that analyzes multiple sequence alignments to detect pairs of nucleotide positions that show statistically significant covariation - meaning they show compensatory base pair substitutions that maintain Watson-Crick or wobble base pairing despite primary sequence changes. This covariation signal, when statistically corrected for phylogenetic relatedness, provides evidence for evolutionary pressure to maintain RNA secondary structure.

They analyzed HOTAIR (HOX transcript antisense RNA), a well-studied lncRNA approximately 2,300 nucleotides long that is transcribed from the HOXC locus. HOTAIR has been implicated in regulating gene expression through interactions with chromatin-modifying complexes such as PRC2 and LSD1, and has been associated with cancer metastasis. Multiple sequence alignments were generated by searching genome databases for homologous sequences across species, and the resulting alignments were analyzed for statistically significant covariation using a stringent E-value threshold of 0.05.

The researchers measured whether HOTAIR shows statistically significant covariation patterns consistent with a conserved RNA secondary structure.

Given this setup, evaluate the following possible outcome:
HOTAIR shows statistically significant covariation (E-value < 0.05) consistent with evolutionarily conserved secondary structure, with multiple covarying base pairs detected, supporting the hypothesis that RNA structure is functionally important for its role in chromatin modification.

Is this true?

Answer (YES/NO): NO